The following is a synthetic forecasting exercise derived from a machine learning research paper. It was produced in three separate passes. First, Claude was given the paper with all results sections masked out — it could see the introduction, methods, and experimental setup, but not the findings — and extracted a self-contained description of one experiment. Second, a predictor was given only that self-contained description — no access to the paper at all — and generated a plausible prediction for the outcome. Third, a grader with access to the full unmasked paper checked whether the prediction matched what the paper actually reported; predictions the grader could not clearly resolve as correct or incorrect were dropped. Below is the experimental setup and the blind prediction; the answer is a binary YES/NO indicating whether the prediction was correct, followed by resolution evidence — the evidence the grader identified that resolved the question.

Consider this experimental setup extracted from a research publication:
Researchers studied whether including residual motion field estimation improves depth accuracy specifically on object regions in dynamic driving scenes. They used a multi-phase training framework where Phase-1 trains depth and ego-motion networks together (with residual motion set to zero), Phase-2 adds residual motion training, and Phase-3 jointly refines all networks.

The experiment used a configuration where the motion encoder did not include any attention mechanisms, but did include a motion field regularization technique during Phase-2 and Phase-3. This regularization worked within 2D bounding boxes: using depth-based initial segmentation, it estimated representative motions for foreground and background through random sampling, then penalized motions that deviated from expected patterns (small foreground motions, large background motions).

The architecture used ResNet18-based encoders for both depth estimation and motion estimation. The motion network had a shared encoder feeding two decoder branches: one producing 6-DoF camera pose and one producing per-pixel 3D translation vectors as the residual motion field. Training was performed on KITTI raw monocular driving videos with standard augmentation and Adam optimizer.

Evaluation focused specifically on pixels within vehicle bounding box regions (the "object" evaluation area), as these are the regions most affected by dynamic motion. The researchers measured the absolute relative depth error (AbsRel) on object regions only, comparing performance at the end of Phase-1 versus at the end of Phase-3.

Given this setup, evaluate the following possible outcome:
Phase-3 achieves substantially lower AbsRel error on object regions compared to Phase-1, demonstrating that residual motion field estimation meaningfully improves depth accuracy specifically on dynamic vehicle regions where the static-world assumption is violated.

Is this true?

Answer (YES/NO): NO